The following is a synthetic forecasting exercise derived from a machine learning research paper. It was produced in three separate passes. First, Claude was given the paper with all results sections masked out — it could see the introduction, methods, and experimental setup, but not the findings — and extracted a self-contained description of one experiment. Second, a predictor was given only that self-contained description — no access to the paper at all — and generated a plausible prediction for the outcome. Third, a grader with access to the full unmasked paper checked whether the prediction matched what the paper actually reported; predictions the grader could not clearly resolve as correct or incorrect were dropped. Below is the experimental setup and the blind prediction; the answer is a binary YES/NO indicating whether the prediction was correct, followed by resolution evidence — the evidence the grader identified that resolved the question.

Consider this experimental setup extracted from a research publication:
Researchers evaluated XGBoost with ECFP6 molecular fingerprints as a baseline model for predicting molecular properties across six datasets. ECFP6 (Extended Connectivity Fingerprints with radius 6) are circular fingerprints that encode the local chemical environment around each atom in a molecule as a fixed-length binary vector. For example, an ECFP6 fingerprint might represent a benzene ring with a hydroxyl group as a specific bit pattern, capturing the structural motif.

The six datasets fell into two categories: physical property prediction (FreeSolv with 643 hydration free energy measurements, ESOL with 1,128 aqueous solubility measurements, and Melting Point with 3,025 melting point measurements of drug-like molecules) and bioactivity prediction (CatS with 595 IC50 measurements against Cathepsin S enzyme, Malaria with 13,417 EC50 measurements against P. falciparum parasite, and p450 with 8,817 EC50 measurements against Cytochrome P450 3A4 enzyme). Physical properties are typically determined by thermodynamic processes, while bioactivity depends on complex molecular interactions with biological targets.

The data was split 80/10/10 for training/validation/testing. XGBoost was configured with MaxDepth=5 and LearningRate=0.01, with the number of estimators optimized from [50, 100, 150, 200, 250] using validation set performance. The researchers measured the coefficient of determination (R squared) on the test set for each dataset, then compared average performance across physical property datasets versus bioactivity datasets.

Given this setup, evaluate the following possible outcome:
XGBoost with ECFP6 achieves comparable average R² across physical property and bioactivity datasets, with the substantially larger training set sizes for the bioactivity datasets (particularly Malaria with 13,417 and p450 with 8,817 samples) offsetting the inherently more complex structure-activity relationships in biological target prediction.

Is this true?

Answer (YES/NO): NO